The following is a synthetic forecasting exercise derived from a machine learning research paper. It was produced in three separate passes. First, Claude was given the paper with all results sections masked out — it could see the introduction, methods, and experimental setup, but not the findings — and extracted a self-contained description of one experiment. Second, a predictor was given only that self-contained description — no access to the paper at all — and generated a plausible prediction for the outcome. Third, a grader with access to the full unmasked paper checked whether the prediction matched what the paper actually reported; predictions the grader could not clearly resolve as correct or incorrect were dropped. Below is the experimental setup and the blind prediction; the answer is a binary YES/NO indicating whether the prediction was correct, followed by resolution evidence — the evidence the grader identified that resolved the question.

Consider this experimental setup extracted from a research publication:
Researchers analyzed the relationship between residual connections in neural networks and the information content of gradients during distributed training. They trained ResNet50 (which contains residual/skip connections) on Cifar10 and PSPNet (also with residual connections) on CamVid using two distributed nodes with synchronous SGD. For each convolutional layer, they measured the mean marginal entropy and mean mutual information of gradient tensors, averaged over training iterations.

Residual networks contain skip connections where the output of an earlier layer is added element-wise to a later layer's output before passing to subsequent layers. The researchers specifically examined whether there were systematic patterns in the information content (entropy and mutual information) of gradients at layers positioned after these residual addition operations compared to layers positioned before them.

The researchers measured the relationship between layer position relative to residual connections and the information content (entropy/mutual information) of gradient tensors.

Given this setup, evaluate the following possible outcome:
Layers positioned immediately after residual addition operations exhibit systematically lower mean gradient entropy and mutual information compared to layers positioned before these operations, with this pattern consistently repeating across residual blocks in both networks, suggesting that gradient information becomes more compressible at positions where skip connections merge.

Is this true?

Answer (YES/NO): NO